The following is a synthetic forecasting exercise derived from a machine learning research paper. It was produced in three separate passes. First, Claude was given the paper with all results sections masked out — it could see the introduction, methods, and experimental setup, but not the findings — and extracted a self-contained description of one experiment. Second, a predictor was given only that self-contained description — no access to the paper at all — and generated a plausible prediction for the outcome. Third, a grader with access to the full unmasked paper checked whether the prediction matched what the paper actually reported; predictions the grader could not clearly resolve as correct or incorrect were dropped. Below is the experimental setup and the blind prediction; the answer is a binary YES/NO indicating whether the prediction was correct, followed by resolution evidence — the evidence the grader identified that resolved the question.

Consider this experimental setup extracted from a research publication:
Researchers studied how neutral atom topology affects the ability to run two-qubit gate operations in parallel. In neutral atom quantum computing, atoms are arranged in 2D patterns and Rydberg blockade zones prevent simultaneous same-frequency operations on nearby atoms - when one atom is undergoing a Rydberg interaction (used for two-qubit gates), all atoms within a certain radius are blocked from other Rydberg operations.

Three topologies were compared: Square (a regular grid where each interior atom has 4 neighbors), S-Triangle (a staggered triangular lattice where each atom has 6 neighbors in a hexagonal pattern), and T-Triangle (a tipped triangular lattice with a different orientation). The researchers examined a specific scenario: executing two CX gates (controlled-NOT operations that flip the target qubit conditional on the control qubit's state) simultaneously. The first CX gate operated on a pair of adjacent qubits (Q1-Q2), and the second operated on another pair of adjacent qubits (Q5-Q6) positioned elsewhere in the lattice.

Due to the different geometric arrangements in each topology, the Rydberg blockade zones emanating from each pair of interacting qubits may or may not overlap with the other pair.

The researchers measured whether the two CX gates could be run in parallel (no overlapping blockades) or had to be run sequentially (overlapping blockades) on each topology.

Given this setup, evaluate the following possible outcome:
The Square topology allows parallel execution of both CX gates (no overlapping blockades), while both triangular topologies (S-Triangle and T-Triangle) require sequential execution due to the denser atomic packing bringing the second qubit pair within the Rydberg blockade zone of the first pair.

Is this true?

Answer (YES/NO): NO